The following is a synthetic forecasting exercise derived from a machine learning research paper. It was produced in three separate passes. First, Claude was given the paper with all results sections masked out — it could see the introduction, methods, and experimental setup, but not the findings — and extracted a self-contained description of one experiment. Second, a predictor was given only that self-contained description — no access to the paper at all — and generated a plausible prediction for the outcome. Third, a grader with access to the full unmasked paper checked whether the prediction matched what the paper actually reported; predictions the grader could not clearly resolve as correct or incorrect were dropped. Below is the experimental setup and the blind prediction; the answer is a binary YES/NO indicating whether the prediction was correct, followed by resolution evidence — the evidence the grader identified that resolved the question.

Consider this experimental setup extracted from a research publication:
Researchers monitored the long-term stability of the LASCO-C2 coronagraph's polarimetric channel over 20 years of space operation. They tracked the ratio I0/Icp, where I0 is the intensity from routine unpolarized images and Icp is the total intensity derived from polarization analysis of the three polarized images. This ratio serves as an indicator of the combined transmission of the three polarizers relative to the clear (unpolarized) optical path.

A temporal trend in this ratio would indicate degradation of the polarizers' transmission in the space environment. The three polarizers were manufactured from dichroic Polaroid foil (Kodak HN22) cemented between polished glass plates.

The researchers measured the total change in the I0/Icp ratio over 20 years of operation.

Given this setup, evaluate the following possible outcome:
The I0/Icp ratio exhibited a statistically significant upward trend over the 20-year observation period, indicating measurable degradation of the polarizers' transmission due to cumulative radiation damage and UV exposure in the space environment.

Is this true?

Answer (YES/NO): NO